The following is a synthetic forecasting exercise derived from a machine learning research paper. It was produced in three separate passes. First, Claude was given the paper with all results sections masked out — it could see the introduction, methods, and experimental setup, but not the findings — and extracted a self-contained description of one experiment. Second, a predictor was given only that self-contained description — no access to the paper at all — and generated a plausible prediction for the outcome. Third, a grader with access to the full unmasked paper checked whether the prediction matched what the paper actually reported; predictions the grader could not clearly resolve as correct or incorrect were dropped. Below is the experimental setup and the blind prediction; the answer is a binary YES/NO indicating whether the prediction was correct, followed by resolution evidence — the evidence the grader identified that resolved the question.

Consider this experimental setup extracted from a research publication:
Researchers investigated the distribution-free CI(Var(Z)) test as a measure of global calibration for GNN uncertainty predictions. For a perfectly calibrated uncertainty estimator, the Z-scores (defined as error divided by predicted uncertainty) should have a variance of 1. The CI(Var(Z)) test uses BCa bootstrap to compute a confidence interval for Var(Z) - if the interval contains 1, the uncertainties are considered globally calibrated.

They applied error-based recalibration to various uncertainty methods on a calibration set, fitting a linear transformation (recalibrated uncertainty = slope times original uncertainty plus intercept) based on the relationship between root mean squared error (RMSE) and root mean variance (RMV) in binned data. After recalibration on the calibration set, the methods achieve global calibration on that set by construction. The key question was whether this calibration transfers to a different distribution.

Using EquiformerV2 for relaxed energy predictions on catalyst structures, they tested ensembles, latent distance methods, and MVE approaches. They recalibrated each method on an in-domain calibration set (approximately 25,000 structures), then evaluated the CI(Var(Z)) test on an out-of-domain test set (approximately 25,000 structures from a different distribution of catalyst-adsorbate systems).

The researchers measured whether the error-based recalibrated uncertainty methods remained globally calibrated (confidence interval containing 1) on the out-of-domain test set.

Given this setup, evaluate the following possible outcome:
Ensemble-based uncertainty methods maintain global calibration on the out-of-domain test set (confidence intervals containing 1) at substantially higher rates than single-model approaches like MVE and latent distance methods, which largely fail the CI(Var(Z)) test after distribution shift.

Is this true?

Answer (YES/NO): NO